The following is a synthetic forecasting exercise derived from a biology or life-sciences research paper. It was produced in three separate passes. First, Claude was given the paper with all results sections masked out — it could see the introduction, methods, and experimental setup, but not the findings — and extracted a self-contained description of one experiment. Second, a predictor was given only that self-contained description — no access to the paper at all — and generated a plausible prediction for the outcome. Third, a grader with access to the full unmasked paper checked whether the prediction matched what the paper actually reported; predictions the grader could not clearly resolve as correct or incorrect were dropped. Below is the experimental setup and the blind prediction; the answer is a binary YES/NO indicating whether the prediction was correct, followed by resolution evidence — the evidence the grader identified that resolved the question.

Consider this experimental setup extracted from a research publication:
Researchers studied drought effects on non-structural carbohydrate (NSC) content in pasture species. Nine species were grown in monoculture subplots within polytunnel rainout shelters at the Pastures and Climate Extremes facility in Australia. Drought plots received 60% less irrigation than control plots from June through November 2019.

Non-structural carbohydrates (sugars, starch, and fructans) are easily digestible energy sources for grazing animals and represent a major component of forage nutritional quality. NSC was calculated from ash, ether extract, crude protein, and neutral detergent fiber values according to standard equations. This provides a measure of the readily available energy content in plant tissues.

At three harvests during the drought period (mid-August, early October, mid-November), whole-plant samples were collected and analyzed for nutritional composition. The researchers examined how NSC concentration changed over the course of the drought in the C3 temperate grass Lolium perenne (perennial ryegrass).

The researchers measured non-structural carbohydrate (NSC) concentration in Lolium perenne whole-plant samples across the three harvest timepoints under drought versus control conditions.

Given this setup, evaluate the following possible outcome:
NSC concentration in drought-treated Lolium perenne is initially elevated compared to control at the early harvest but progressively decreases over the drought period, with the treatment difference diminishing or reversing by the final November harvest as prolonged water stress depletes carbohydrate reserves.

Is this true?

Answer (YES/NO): NO